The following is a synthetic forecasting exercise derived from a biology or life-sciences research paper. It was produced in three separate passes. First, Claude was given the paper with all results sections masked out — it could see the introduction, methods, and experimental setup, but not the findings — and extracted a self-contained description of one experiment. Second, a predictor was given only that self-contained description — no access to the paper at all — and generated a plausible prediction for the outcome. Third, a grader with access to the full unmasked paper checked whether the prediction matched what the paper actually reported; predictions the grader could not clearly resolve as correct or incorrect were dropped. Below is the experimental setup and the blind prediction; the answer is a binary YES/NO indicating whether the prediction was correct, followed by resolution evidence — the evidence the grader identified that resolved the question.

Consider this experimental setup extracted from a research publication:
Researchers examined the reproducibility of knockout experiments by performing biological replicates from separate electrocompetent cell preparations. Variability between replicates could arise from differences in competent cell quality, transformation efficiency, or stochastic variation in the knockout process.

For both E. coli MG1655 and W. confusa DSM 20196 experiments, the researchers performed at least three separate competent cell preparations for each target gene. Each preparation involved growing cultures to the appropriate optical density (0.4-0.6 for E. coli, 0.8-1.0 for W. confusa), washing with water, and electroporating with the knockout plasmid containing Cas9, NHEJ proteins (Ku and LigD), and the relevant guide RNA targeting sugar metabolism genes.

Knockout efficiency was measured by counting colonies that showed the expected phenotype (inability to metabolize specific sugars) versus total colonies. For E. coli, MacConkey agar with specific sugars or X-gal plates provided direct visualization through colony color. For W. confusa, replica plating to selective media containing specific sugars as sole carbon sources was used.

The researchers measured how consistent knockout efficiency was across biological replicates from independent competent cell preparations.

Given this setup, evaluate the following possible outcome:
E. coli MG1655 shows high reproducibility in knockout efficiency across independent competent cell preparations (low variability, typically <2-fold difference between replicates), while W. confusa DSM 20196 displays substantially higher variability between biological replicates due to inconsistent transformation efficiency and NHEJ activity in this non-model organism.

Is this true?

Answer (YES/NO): NO